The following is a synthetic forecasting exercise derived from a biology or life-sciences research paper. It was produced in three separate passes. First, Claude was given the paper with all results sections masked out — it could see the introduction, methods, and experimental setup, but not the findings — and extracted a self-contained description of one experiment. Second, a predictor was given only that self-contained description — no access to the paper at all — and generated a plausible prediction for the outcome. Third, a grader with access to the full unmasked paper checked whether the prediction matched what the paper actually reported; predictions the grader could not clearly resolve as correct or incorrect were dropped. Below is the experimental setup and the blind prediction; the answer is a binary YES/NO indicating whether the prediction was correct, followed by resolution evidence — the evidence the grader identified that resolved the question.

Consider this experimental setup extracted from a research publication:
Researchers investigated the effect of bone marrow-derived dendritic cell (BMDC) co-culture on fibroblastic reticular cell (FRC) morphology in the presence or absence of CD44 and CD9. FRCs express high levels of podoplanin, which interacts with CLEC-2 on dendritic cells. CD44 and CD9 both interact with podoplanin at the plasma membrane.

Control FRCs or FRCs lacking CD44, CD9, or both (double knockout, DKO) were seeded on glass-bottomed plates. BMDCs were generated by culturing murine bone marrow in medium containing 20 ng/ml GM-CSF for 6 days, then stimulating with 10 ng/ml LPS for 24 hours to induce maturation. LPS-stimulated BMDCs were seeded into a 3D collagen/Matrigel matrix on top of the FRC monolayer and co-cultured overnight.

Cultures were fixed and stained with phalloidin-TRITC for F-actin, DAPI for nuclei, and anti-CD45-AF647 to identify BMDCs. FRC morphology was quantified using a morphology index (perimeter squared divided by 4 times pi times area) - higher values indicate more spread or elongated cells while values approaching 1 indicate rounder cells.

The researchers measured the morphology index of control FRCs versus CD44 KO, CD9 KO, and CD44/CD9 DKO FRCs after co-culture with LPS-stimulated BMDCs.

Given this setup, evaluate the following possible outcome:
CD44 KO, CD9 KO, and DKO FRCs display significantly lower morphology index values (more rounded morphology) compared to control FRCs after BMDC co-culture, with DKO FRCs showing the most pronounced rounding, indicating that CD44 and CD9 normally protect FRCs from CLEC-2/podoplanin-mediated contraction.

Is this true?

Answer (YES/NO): NO